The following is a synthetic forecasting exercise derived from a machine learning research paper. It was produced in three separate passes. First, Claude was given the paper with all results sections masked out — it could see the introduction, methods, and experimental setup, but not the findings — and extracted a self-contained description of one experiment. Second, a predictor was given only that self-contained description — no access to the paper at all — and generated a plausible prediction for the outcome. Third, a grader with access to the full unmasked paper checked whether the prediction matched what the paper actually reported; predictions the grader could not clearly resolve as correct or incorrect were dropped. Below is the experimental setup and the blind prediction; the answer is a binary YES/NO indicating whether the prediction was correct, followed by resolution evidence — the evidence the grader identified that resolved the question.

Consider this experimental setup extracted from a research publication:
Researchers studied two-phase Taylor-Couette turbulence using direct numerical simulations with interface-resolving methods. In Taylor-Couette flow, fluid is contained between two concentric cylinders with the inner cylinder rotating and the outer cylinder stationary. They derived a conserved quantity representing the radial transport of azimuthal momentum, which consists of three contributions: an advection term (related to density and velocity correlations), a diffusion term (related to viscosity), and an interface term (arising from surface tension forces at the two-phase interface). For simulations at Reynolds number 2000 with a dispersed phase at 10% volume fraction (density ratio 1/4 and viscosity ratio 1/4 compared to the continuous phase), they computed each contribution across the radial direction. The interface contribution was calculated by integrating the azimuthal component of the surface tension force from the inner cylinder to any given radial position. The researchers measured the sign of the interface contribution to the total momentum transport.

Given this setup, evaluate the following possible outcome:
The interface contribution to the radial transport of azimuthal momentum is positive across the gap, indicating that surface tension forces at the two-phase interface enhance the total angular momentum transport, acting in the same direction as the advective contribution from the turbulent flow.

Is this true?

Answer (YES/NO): YES